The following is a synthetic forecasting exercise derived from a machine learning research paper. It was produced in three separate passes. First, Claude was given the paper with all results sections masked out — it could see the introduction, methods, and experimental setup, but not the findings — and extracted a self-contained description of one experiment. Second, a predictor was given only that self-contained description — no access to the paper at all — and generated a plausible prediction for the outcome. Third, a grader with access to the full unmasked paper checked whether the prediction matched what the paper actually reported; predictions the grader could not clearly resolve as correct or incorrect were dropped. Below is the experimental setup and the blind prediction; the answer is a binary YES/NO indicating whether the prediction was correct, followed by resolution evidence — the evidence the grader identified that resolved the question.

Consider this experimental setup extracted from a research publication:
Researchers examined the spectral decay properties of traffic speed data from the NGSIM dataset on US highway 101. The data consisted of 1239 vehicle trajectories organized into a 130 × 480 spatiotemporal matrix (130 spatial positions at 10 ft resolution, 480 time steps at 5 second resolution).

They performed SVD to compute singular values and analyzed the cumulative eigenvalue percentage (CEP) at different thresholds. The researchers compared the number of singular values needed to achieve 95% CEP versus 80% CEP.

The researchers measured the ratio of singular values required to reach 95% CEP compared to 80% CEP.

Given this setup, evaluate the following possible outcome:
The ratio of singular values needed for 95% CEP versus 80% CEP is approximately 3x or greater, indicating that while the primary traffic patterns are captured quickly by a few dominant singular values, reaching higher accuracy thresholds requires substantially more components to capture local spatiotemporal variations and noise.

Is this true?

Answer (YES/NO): YES